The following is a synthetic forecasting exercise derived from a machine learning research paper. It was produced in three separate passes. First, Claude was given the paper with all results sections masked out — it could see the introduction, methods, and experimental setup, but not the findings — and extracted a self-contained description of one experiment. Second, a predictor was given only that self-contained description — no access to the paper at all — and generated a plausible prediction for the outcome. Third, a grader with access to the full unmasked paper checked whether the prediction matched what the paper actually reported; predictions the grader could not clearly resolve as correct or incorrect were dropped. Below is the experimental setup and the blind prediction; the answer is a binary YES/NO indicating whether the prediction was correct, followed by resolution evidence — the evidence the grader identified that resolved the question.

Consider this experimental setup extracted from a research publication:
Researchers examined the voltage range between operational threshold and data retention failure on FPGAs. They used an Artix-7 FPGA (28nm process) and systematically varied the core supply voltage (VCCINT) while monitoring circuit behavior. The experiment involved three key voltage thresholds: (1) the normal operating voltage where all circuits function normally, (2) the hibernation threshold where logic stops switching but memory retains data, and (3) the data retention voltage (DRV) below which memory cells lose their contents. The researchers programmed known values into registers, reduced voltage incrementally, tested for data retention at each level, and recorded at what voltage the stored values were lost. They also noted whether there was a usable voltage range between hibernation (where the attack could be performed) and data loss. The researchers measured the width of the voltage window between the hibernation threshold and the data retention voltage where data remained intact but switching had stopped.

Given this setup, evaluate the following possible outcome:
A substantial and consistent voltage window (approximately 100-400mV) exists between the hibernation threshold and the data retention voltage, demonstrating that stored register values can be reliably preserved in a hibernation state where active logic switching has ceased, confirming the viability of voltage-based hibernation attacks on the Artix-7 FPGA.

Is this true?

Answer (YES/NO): NO